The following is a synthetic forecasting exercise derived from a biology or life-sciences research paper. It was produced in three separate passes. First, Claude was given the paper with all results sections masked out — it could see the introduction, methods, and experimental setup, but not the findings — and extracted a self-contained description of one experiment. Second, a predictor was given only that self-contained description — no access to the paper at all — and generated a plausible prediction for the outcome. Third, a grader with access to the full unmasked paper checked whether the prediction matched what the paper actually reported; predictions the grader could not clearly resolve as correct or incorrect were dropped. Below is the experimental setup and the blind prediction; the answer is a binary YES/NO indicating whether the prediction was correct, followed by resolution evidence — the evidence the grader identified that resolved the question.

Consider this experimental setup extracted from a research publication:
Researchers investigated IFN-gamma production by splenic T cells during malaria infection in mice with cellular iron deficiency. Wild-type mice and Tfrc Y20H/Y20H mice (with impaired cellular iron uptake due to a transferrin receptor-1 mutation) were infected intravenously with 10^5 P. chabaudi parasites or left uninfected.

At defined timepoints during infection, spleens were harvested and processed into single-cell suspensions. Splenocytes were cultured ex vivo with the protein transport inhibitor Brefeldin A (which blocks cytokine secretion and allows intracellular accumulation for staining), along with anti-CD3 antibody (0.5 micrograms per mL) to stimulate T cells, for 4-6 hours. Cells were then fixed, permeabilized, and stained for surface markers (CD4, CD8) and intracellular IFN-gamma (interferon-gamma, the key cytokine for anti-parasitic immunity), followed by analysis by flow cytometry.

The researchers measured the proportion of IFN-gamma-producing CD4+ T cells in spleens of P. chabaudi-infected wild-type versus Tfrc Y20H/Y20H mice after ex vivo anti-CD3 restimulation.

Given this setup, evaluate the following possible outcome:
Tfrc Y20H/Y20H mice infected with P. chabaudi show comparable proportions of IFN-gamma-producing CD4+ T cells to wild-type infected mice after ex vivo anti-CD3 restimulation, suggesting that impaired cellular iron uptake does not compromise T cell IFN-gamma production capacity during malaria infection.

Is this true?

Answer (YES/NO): NO